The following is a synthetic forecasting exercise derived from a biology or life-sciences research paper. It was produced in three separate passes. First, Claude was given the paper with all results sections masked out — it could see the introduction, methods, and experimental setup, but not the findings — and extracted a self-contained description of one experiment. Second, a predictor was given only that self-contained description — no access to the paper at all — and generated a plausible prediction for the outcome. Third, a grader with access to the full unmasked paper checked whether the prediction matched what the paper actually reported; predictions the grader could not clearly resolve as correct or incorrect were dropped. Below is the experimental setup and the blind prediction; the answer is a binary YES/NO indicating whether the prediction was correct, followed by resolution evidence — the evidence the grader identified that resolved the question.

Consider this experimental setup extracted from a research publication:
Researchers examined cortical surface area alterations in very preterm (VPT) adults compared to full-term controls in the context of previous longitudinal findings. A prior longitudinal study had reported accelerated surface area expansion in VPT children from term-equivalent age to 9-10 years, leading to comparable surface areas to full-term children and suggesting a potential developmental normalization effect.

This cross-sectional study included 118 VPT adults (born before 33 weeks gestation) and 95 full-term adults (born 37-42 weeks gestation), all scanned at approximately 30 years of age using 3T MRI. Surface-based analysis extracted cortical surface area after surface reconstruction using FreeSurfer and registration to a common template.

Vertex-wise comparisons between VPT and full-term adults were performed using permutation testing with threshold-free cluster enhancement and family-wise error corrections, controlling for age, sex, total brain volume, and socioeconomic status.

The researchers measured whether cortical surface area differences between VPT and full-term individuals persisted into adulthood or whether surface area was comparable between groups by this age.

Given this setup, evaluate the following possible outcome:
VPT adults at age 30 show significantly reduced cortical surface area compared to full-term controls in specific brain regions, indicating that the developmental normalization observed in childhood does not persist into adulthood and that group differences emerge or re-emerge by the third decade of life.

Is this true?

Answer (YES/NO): YES